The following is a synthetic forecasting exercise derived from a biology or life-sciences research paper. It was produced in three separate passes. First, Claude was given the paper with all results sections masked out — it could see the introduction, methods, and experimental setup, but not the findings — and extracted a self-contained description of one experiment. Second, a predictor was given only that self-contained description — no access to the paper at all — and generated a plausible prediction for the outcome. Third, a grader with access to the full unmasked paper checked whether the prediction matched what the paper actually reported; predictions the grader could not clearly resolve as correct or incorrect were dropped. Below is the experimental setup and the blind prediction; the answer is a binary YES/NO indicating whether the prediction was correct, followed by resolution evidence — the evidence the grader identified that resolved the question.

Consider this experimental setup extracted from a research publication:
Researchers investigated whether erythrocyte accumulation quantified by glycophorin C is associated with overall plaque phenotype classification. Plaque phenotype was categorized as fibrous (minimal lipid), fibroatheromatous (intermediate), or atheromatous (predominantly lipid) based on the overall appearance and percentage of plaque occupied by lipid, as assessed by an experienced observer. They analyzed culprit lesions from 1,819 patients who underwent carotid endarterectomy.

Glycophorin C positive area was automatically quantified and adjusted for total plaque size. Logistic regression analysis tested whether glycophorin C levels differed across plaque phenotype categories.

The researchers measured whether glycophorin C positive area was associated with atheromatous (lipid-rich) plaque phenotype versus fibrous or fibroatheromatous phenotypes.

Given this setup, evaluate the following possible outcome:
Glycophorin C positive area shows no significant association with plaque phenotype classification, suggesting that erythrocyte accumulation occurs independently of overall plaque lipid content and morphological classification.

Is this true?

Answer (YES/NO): NO